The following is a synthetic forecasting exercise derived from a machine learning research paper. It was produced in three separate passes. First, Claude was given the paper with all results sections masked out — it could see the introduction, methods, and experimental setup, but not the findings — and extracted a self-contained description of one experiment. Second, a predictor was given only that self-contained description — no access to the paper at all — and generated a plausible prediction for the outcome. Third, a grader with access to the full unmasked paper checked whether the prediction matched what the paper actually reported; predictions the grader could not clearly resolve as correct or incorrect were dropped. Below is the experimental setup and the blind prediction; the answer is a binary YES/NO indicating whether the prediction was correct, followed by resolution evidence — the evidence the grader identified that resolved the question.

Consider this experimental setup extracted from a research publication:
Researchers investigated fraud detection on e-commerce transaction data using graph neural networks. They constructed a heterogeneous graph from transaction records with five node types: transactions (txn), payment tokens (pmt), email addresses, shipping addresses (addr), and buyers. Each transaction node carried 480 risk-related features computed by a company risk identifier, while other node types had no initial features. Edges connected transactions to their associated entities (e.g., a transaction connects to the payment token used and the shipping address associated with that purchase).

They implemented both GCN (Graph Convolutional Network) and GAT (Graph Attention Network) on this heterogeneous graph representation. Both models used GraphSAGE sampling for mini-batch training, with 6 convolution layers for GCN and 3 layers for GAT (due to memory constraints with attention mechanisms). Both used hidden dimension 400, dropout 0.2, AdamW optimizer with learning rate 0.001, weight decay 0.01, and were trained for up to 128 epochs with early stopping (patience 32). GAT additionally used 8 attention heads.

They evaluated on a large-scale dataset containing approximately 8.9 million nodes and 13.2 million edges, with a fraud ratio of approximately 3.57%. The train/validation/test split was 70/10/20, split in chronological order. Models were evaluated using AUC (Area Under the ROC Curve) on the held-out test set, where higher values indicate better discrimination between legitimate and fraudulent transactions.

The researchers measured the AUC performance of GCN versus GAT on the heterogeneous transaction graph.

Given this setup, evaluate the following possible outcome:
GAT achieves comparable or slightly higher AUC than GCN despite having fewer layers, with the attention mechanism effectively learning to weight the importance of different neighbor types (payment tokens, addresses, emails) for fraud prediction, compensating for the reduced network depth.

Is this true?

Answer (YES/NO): YES